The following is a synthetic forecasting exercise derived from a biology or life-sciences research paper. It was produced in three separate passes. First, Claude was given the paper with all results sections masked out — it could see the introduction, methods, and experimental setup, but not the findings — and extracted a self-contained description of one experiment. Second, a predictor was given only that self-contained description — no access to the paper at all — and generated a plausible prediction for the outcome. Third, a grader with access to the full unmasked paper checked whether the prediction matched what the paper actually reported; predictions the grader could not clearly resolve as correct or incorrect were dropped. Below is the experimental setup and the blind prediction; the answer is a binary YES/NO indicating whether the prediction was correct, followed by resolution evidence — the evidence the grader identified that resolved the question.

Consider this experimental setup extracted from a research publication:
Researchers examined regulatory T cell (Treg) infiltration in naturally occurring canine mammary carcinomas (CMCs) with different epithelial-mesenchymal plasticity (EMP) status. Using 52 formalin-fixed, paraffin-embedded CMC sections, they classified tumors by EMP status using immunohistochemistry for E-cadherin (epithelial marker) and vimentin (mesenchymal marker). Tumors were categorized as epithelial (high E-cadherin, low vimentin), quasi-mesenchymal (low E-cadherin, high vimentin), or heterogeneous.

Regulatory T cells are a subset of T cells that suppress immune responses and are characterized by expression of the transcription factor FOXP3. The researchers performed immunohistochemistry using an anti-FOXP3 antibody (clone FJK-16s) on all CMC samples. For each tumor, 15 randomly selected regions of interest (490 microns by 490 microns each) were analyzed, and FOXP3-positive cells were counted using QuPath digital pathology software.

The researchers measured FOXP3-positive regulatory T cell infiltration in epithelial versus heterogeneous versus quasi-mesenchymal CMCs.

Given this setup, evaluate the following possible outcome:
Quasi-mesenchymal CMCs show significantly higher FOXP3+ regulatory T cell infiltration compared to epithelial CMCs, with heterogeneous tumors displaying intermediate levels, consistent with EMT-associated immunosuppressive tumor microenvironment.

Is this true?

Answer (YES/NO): NO